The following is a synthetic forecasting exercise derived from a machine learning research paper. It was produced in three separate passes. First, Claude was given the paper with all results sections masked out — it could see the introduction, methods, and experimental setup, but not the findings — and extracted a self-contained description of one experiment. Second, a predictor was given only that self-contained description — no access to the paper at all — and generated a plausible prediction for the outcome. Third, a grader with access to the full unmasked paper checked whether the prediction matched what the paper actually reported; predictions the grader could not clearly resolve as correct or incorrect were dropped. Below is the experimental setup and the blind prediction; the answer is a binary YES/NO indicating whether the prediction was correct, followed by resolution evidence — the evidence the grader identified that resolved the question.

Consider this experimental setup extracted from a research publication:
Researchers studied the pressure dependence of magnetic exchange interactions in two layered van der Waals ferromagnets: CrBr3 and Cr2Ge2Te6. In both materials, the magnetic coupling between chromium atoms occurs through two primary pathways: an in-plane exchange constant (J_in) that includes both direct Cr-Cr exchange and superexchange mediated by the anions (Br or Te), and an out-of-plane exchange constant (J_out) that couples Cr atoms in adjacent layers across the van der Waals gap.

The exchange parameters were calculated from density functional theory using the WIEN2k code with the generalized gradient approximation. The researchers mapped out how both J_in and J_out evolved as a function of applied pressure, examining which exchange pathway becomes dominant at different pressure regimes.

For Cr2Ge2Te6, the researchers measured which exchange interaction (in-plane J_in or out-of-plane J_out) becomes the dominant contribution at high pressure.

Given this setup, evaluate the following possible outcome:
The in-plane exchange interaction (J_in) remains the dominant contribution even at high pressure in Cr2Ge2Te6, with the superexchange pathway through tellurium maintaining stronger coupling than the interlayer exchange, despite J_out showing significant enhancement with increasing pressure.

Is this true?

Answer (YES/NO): NO